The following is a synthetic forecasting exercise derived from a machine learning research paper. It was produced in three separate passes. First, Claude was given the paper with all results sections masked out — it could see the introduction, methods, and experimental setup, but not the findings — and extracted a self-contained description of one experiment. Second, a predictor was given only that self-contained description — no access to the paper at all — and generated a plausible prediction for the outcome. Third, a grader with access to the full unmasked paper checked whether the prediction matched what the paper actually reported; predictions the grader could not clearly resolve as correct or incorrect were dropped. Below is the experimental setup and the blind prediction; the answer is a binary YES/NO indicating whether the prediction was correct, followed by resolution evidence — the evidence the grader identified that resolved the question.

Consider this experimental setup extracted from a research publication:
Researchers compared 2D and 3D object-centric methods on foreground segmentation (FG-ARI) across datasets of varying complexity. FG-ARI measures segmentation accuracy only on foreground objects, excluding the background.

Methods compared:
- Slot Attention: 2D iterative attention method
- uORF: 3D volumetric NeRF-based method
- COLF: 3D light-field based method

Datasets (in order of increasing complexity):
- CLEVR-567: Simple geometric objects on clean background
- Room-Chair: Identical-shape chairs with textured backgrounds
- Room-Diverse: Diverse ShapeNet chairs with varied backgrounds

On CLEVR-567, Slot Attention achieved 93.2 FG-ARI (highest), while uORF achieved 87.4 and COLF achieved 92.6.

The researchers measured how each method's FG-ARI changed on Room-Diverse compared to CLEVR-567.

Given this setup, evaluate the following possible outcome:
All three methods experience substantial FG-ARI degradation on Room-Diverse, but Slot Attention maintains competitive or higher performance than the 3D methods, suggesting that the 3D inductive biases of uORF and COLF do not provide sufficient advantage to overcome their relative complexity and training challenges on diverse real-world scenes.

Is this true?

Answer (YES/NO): NO